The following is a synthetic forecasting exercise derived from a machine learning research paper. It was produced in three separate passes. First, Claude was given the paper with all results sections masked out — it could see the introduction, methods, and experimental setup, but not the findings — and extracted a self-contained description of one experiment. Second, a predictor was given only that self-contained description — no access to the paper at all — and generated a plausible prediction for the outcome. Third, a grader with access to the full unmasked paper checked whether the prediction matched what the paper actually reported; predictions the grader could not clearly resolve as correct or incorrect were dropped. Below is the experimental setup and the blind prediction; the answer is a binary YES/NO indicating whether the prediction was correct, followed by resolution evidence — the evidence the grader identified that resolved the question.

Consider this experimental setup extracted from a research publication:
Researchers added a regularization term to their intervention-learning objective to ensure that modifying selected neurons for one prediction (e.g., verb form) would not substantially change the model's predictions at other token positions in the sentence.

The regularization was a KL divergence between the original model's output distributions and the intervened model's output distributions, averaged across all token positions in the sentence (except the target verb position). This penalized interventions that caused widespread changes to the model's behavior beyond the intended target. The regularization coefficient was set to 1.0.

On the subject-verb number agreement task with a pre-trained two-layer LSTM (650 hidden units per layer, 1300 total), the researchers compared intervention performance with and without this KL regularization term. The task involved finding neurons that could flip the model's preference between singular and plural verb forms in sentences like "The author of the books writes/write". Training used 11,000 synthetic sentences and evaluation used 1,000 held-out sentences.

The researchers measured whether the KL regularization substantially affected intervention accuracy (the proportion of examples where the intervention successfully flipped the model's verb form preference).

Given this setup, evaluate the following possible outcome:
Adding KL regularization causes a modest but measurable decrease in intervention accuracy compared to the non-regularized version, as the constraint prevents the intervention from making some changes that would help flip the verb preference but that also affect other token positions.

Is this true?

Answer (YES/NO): NO